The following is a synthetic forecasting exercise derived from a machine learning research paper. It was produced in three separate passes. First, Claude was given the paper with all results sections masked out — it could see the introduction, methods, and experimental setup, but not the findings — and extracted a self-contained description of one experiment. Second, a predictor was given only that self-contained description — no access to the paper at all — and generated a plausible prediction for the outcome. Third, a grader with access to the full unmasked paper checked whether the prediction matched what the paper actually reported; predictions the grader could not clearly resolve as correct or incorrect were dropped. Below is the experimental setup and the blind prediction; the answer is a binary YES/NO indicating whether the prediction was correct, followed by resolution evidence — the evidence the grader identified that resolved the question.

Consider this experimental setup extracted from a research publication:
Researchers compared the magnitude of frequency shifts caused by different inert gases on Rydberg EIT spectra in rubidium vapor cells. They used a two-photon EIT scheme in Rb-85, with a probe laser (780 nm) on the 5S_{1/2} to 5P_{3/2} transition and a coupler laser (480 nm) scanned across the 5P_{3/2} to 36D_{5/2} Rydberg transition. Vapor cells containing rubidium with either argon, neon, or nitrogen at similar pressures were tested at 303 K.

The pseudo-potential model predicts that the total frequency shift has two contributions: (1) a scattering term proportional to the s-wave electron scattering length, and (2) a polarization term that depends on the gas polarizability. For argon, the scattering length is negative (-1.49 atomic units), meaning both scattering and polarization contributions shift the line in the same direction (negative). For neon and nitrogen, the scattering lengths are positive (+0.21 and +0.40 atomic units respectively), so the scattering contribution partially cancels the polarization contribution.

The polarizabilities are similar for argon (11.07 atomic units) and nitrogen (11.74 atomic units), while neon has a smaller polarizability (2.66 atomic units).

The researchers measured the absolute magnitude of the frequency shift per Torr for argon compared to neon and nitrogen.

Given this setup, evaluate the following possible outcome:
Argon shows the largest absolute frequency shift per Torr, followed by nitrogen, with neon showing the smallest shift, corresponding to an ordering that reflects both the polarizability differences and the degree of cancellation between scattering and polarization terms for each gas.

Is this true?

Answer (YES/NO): NO